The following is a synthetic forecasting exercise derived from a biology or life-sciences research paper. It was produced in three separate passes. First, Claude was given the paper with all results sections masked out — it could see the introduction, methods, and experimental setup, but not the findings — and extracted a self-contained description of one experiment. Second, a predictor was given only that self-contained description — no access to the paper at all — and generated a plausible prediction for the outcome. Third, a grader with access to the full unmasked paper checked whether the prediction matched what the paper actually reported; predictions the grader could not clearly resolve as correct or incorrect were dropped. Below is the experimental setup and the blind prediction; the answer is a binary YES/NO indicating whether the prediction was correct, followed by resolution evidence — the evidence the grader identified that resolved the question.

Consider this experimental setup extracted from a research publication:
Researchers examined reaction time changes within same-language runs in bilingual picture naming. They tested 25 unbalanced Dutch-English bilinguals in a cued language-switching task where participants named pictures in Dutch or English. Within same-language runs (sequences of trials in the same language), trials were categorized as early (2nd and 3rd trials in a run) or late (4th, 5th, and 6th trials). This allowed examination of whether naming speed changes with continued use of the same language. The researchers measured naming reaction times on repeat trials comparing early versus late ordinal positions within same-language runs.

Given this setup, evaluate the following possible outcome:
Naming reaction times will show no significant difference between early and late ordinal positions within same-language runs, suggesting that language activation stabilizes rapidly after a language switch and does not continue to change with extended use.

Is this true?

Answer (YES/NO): NO